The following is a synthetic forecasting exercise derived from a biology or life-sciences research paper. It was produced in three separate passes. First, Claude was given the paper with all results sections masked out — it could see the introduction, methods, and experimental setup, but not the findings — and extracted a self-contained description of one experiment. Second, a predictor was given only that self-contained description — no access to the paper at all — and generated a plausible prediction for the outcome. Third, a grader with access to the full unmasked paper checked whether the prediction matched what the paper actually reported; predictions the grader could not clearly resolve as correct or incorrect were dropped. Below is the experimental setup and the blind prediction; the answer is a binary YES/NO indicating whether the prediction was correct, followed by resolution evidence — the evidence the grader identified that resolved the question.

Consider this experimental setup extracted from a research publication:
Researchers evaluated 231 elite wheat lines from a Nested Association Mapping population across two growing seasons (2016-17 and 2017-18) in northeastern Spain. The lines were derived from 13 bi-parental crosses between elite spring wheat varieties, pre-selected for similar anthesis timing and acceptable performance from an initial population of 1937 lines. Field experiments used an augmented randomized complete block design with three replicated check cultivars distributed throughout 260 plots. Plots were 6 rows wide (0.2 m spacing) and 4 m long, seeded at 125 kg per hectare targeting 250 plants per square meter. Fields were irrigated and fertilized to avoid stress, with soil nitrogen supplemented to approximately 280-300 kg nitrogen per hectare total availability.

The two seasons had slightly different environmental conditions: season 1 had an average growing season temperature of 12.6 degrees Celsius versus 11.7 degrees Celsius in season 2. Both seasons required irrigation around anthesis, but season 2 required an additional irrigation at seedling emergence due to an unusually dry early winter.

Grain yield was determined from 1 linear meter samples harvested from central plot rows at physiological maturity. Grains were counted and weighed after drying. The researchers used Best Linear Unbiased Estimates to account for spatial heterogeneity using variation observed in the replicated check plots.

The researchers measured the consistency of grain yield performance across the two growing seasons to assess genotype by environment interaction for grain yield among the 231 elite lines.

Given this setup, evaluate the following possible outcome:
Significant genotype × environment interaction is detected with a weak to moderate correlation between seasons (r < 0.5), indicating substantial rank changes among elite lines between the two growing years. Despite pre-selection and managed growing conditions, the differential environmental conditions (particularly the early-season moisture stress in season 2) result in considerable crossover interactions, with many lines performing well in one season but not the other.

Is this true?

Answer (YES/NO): YES